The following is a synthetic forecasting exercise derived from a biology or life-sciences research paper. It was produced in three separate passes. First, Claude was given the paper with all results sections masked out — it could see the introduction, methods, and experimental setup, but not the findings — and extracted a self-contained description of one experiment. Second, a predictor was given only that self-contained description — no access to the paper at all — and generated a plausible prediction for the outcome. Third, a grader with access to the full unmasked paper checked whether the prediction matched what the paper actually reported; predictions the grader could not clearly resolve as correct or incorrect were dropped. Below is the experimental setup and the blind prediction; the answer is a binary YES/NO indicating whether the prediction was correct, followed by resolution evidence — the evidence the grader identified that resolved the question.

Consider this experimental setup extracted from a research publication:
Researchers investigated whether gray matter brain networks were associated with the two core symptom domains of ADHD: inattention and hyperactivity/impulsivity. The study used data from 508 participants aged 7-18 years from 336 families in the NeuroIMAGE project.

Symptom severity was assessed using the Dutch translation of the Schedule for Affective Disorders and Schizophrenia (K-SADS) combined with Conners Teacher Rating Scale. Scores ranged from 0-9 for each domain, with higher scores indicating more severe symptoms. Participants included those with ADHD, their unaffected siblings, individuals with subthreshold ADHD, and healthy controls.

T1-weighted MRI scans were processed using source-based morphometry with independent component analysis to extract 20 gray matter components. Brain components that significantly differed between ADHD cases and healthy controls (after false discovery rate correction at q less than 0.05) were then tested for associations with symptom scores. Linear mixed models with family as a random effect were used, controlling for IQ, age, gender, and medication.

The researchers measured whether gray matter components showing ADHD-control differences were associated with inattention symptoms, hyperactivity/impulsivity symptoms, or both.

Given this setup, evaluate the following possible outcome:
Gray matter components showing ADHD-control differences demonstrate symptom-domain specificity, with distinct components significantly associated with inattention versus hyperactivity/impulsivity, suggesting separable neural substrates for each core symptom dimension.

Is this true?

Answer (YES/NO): NO